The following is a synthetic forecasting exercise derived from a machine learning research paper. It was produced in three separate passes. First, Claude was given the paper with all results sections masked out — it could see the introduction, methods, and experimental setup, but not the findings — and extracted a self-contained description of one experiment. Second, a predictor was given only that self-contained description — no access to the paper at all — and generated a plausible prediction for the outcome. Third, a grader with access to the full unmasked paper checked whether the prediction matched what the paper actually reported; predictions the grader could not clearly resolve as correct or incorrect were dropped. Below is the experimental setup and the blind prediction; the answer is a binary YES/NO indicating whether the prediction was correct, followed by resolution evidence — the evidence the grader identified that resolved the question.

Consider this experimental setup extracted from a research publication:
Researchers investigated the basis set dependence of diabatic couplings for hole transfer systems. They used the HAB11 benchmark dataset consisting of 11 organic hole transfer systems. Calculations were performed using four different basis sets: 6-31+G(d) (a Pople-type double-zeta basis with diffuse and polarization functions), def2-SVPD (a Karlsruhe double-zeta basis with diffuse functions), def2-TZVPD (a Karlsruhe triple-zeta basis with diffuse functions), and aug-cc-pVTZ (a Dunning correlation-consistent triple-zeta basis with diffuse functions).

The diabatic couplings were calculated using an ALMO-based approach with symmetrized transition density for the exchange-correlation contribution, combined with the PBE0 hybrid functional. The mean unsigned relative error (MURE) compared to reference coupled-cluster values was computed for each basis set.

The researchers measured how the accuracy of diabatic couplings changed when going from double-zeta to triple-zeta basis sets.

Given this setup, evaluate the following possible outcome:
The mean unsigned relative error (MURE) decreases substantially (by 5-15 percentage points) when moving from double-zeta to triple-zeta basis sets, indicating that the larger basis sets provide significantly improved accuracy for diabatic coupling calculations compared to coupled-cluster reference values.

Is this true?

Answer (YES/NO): NO